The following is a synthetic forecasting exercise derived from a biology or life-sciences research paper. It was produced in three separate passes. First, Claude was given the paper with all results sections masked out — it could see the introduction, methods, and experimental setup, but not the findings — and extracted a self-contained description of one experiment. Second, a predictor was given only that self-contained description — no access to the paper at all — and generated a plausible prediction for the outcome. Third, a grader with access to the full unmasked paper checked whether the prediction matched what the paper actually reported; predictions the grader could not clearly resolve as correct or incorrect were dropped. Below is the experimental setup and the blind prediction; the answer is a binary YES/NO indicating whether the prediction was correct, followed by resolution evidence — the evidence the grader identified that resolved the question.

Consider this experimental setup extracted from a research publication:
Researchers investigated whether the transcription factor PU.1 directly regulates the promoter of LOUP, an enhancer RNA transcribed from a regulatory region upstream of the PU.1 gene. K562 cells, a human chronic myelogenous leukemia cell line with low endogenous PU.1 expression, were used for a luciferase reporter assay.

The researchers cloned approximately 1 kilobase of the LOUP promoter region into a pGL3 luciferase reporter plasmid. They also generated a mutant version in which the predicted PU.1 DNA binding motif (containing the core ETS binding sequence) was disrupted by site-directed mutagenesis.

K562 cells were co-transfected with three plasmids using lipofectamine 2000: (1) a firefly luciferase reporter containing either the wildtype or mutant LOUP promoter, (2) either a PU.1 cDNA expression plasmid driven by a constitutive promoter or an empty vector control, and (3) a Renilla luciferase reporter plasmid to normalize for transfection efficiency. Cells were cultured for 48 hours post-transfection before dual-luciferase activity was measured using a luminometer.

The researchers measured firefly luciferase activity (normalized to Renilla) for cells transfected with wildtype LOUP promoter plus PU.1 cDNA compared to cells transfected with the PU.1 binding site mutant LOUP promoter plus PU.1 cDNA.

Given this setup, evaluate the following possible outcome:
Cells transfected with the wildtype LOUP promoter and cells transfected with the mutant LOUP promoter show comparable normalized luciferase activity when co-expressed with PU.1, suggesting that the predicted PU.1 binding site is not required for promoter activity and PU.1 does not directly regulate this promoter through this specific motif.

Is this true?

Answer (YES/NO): NO